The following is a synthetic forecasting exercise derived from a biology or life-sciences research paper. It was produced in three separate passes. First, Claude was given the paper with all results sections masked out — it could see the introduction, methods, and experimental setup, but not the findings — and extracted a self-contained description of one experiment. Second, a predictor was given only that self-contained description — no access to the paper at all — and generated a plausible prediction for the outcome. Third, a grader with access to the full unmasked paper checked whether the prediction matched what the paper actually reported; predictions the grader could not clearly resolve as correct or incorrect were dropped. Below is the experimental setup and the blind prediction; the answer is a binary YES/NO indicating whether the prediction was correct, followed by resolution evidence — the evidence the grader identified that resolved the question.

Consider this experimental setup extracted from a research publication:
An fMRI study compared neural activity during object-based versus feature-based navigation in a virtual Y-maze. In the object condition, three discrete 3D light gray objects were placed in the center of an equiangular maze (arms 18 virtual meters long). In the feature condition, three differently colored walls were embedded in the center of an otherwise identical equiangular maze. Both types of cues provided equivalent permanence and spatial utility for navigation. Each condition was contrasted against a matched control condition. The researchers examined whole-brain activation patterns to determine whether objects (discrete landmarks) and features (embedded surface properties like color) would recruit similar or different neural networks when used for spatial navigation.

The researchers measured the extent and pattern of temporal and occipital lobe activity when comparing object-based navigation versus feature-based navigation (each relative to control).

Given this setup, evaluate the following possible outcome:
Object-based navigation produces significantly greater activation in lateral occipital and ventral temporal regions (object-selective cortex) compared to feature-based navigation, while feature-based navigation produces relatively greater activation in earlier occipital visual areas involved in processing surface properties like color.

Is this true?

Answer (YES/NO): NO